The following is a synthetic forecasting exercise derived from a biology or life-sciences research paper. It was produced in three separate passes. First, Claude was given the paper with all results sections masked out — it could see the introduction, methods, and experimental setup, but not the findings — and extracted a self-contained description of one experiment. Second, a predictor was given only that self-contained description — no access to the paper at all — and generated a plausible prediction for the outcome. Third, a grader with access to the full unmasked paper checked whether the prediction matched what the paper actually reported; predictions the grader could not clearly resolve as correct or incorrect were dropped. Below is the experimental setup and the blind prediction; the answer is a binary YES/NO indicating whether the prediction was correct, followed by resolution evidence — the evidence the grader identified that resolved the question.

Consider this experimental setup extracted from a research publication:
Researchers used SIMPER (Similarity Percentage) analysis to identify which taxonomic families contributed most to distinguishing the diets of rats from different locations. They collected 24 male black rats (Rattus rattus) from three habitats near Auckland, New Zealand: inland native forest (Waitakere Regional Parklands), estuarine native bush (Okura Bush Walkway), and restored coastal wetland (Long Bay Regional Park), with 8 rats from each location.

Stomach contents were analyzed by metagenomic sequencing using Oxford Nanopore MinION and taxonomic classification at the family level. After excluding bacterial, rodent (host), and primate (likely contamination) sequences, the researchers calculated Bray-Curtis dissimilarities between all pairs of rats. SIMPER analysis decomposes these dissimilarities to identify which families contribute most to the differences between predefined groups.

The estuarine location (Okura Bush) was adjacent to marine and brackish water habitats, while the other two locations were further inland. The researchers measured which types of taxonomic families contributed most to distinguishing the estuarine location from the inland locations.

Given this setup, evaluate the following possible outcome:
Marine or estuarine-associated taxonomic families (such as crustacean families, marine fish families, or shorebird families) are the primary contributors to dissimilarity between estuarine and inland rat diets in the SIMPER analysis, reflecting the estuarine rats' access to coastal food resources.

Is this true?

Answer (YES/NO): NO